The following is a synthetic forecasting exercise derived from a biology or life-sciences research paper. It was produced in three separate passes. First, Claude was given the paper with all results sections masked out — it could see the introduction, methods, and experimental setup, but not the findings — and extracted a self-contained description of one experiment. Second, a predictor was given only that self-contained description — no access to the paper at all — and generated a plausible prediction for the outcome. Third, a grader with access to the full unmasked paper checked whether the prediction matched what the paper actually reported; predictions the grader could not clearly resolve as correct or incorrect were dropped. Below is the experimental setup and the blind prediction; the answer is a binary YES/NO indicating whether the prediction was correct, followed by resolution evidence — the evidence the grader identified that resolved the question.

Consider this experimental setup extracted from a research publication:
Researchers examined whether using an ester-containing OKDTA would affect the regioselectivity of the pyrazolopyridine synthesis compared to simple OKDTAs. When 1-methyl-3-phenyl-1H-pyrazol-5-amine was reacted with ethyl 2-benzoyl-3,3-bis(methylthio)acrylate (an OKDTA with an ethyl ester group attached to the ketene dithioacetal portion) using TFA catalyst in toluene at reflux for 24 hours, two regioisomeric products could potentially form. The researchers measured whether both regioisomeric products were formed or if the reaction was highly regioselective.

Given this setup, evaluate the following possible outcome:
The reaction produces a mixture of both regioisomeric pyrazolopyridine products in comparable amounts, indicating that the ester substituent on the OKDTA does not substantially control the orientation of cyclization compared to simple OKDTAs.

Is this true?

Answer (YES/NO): NO